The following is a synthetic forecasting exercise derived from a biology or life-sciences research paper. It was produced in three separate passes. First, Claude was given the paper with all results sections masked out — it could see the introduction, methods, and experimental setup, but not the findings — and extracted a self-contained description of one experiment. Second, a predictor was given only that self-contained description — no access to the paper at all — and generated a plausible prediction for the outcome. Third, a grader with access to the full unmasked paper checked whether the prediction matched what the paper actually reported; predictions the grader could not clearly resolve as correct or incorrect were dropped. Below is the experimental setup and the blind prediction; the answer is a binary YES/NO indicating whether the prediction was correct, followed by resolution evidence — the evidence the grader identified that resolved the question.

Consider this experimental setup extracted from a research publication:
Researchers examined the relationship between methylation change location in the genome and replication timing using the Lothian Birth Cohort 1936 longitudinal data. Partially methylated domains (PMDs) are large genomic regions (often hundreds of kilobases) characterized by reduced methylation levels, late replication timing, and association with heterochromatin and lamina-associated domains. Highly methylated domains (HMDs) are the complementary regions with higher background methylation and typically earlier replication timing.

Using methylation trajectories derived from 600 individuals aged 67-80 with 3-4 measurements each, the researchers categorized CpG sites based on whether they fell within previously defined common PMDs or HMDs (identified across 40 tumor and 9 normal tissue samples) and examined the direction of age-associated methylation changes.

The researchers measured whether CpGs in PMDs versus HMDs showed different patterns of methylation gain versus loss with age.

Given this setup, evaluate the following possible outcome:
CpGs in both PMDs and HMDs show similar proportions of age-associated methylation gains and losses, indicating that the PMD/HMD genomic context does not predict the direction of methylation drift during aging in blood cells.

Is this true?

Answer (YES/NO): NO